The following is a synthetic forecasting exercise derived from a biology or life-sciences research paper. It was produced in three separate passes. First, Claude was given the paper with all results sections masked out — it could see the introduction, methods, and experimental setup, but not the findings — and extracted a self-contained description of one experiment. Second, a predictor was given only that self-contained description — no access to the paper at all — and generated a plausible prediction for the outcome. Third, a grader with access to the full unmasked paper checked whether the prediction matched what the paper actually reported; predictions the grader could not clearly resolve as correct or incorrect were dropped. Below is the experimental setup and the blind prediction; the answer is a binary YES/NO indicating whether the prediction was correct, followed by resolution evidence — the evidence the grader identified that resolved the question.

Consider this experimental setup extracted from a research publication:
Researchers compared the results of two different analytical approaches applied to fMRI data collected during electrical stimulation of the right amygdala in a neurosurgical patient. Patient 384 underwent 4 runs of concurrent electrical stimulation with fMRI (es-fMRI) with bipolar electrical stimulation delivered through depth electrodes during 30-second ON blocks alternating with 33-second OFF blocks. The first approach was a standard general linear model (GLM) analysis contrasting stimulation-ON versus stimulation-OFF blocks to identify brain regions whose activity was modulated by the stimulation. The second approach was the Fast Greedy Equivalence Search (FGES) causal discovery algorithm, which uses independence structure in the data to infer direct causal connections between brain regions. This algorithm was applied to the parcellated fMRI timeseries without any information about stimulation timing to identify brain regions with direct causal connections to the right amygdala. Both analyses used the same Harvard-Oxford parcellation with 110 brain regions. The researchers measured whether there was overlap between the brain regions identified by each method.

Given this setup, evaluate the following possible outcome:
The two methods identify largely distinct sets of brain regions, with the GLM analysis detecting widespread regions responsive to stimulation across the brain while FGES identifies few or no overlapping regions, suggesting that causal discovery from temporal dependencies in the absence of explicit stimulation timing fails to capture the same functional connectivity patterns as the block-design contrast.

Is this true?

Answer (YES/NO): YES